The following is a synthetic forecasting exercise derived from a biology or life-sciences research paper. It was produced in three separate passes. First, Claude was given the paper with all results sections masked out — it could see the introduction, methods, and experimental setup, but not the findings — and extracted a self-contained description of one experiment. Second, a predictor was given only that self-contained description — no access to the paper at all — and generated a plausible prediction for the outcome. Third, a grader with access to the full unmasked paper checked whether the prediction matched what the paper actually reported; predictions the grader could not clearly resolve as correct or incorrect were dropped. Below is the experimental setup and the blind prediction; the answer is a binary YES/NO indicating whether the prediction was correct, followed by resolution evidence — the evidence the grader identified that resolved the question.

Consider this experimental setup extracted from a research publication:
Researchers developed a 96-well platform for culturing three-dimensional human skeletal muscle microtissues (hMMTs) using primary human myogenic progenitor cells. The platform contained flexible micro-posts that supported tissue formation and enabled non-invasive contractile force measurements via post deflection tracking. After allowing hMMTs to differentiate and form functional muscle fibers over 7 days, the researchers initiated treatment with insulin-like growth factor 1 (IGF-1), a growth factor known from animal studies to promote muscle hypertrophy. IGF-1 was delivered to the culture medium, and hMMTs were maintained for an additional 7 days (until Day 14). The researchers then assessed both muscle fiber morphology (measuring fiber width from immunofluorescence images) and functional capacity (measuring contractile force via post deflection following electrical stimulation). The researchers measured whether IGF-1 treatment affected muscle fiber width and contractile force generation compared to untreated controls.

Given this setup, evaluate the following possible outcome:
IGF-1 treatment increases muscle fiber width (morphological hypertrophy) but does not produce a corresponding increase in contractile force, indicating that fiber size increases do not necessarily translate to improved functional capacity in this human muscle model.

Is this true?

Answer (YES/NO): NO